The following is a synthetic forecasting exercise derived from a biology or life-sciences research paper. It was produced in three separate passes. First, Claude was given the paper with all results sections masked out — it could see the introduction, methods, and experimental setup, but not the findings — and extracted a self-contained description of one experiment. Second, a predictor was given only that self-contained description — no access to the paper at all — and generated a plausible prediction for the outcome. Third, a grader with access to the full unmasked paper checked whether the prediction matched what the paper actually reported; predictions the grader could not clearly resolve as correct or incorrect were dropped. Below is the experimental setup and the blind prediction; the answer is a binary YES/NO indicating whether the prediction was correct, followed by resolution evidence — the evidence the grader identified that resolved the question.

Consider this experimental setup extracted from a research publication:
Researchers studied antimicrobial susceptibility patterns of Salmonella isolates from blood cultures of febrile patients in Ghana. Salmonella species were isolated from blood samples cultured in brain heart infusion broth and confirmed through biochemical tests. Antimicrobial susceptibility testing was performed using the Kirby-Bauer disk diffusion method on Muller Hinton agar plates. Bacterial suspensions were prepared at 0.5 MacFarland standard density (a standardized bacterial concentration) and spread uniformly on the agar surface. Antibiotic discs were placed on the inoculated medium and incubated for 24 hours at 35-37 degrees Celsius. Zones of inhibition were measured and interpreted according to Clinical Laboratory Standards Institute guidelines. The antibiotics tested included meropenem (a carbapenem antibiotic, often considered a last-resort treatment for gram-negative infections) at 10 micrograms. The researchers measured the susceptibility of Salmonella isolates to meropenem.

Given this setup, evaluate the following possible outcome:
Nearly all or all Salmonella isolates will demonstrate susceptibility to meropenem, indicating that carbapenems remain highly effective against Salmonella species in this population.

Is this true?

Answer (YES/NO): NO